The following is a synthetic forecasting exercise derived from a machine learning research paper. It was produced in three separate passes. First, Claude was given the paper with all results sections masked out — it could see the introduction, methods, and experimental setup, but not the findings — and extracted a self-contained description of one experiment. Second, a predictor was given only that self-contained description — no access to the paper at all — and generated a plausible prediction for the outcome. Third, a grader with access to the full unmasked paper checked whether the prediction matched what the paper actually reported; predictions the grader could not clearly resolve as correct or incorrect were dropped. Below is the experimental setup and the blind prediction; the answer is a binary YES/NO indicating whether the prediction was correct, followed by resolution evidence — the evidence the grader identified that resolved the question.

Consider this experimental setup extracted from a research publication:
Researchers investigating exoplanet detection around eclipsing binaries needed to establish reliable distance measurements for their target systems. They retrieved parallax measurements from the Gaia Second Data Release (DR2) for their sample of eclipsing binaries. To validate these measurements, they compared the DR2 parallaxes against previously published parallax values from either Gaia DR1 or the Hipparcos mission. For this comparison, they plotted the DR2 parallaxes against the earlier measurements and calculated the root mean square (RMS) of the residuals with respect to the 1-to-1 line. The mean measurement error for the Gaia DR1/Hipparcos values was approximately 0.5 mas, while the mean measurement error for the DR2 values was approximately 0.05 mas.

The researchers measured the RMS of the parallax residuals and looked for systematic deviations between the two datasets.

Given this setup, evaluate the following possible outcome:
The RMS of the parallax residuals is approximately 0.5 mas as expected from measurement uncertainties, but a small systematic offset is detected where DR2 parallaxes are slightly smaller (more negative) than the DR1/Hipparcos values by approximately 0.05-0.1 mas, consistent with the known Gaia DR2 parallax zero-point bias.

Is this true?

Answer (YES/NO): NO